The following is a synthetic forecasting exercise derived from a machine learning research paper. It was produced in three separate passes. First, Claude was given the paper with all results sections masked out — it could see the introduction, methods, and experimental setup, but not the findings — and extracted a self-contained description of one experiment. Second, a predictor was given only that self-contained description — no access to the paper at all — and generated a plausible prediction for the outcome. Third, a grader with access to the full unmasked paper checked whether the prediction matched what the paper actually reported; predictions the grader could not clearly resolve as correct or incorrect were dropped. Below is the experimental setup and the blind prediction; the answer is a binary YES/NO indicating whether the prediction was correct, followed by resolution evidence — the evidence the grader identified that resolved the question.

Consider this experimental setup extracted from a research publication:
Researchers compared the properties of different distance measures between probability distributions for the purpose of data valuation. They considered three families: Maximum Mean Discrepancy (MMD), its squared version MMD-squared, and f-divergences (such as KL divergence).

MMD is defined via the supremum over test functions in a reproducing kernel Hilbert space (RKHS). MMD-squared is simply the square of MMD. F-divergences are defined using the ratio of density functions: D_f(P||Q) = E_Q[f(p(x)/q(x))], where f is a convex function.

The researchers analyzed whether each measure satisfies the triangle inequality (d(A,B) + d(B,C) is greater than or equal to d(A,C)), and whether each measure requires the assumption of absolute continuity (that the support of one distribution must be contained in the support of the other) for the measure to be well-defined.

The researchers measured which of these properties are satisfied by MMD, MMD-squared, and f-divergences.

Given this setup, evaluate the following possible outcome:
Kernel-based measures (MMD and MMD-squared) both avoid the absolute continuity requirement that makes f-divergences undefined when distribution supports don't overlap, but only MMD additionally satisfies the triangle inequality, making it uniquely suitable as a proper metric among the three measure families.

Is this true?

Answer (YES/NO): YES